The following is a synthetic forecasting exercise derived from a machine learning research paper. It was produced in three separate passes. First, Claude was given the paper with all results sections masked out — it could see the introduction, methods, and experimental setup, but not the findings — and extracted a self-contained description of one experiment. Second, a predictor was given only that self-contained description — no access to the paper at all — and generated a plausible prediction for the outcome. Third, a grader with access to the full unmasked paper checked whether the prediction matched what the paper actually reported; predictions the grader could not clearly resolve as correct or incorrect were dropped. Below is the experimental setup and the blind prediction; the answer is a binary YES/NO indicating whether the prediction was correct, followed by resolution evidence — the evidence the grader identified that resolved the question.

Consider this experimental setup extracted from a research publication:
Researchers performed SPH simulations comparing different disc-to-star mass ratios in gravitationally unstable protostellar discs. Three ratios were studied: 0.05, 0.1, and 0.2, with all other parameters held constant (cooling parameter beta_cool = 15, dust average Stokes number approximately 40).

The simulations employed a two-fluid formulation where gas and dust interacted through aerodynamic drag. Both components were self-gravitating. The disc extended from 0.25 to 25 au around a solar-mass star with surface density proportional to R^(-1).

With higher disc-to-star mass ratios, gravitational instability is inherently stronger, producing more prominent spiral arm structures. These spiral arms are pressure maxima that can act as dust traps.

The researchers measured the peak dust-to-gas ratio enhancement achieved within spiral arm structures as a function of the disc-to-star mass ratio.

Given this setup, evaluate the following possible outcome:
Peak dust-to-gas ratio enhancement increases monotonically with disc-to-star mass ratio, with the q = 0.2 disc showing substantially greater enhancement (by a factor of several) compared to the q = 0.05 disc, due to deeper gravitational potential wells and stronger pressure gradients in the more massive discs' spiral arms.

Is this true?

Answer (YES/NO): NO